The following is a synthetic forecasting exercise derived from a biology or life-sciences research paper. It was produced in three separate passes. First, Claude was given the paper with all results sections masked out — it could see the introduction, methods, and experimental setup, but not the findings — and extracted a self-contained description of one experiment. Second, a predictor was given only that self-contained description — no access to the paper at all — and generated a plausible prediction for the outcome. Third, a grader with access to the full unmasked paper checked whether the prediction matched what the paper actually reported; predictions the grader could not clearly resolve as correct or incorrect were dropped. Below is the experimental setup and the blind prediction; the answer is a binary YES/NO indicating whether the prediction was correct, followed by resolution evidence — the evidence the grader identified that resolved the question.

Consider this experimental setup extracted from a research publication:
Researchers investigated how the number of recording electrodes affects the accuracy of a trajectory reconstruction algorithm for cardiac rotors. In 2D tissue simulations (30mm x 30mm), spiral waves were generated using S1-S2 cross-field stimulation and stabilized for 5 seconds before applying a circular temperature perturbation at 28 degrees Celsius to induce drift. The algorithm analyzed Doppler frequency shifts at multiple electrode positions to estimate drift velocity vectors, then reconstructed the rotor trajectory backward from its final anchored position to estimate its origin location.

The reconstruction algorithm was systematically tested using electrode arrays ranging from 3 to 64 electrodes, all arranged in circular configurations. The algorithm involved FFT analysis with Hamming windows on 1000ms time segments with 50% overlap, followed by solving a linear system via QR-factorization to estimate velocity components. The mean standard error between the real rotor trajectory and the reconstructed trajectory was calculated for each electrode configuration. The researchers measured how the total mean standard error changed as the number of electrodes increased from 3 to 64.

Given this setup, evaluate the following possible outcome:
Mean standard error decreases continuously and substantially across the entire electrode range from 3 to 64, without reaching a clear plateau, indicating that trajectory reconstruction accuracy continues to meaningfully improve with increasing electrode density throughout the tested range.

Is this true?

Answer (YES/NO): NO